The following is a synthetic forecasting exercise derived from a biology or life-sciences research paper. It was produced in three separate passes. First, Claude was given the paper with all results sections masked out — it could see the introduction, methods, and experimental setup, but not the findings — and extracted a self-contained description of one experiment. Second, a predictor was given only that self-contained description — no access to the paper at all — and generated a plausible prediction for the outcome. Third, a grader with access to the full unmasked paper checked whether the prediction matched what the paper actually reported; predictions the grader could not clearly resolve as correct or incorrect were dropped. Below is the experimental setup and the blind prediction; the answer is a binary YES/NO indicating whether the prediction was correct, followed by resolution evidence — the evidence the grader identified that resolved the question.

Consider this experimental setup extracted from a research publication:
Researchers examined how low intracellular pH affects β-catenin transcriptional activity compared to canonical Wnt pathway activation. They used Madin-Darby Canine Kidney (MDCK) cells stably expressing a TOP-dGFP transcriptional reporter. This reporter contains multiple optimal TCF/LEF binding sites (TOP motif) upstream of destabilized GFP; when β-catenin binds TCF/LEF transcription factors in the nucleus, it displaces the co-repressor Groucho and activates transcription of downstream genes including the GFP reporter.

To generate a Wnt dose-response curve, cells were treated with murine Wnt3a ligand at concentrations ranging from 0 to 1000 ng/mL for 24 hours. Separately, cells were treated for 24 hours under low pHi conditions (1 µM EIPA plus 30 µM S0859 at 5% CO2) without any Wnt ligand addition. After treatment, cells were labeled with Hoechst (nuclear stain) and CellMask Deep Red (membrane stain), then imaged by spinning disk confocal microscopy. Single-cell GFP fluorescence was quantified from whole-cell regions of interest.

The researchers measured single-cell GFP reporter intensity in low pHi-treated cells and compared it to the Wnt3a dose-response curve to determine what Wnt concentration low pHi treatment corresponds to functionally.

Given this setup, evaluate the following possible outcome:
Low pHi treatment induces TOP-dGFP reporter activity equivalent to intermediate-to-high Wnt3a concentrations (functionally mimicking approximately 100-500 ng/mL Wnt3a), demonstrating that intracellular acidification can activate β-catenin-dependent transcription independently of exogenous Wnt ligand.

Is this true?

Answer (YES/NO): NO